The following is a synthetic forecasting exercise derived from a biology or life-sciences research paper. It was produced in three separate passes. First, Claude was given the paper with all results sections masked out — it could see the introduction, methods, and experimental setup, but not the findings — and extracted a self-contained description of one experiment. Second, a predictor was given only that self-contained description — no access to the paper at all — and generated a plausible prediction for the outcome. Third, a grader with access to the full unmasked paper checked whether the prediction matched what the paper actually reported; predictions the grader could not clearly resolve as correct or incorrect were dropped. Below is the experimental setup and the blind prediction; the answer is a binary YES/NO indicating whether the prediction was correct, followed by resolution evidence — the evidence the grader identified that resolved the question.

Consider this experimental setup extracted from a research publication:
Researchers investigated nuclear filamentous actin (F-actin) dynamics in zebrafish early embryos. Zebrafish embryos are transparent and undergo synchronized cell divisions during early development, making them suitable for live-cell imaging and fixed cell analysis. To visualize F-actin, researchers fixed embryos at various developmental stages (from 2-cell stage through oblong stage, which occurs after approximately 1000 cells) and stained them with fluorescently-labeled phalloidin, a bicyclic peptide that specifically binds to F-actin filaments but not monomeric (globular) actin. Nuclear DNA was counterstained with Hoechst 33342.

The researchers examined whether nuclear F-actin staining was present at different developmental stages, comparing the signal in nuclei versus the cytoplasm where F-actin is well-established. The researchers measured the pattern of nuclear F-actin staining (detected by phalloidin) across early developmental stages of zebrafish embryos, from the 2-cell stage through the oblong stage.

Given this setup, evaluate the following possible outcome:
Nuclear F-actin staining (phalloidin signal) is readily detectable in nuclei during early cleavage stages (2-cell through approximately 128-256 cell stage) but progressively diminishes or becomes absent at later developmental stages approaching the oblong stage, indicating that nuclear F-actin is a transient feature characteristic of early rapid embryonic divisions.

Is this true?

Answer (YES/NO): NO